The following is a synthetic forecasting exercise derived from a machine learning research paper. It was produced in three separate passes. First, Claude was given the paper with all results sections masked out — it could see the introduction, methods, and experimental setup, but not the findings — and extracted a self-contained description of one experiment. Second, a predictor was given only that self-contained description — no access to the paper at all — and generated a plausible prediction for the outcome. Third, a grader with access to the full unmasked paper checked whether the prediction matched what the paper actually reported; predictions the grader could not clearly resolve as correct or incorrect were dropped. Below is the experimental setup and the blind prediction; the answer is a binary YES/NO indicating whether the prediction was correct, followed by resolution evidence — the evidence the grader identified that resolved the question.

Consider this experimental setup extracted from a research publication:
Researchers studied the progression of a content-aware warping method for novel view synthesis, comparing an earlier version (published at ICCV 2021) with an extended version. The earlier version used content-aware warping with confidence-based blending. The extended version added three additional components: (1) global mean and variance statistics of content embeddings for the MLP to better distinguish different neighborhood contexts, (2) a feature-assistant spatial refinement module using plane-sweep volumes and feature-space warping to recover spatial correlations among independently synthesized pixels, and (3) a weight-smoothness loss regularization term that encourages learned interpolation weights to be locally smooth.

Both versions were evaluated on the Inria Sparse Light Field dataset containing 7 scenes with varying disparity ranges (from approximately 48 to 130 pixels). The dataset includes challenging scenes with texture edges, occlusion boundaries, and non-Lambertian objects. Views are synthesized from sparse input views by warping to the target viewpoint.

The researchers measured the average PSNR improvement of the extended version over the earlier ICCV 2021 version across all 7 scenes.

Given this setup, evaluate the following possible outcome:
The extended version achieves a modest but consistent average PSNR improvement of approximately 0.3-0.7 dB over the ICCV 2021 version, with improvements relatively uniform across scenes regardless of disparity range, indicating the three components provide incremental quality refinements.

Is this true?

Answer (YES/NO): NO